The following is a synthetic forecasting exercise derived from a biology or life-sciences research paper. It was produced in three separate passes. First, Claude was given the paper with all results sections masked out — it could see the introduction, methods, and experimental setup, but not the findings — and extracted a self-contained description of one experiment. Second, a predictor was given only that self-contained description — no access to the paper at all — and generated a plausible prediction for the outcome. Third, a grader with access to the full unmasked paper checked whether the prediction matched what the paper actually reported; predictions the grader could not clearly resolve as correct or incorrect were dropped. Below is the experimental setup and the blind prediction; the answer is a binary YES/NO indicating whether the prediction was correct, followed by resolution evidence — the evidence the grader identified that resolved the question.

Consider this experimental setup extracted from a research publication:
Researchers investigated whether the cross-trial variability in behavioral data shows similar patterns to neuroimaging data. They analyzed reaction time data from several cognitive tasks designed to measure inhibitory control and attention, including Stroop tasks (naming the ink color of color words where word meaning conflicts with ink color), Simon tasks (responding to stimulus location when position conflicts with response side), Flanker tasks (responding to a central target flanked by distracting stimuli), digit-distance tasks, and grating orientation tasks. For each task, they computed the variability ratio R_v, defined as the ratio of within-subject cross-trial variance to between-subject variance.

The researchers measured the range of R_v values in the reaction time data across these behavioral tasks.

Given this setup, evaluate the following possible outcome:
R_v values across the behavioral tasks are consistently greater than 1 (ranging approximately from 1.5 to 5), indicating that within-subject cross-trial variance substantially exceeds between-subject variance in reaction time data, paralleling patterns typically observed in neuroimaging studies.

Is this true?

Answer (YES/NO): NO